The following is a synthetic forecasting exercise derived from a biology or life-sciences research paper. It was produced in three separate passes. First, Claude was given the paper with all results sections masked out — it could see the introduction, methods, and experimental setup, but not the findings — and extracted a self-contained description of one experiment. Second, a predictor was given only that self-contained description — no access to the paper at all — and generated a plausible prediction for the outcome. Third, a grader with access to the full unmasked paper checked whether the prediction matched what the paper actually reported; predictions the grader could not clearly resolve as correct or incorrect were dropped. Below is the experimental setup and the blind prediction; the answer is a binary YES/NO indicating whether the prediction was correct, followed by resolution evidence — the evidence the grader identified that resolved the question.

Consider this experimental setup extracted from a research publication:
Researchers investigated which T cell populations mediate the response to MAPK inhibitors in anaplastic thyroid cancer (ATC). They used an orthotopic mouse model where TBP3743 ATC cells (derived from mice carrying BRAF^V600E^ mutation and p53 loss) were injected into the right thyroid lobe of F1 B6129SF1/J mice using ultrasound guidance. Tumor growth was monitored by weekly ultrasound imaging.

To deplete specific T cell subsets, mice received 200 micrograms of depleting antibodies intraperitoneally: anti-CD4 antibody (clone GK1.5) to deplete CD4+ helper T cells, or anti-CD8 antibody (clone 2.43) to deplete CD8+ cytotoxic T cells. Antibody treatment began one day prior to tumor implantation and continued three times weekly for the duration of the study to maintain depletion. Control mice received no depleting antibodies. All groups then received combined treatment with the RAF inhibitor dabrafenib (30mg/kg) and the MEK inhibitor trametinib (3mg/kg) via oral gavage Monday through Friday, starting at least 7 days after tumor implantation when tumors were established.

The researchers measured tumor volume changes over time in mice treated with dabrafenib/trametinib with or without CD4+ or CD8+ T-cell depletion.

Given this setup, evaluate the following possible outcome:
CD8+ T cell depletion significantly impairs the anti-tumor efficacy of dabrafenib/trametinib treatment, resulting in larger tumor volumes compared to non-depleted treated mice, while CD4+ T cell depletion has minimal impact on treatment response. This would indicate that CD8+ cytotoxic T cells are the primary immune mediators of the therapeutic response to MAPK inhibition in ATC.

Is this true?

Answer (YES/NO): NO